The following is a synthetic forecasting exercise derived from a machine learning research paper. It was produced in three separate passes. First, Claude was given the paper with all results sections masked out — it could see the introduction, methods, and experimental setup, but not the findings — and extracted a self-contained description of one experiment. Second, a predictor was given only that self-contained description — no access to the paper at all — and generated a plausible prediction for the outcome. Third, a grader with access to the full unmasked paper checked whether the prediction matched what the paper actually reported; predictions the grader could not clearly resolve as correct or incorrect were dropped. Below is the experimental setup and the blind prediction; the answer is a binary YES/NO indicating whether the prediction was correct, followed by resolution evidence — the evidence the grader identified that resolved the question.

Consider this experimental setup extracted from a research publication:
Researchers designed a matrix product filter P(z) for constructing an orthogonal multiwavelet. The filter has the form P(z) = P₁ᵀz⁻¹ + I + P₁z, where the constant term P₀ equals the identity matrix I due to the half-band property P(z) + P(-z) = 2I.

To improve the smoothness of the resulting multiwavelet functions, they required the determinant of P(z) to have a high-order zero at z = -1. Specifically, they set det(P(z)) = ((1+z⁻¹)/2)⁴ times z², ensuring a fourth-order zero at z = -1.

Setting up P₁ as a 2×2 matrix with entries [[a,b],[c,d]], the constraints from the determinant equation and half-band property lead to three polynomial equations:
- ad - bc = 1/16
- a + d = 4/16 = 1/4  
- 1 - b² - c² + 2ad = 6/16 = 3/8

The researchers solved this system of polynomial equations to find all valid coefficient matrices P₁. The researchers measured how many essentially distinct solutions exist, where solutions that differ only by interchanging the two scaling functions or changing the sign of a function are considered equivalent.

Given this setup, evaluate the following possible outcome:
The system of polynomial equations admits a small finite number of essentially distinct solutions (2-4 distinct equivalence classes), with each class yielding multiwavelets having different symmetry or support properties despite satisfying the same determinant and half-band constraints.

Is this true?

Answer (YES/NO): NO